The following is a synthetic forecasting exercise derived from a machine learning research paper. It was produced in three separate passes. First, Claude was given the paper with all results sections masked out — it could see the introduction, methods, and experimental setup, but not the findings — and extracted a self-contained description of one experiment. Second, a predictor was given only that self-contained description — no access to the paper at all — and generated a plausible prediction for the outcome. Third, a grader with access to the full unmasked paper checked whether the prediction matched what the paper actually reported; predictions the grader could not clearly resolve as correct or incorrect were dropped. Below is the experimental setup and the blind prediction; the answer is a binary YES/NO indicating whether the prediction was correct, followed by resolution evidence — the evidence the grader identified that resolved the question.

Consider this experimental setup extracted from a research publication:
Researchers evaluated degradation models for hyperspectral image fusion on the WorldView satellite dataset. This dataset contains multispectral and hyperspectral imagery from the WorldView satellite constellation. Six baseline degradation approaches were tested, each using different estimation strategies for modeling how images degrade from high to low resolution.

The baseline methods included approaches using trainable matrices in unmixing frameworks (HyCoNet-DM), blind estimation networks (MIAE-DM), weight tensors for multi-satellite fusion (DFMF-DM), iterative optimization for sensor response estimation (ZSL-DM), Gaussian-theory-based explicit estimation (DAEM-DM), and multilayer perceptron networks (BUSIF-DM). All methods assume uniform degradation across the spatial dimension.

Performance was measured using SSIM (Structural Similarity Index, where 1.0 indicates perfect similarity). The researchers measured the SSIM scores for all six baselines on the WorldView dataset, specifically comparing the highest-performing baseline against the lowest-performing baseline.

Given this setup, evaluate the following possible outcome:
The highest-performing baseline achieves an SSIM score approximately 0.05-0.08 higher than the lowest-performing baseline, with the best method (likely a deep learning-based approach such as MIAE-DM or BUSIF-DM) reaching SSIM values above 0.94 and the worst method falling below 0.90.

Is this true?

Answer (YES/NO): NO